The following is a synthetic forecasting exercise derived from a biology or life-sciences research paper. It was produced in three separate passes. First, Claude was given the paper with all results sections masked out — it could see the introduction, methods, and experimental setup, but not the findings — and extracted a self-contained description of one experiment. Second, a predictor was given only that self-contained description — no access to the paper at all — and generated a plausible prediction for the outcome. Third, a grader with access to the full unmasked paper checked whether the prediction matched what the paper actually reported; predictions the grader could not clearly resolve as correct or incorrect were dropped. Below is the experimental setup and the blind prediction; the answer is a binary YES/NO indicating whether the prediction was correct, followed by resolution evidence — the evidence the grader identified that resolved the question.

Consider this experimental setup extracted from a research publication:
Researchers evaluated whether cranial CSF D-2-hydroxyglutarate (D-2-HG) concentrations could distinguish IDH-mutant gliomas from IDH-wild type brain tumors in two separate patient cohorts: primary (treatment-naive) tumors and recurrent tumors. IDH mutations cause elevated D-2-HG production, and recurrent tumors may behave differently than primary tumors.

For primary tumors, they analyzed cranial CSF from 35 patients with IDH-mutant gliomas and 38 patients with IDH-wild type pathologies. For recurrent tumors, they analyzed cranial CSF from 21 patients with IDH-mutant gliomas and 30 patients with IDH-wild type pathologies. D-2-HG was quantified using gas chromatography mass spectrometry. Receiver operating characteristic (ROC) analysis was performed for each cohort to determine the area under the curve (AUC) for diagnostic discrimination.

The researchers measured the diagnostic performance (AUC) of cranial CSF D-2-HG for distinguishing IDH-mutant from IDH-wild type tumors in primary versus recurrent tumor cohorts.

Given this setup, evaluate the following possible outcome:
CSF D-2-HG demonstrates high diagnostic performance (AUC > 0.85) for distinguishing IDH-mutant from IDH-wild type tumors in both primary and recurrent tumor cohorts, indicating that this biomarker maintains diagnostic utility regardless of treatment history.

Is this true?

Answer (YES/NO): YES